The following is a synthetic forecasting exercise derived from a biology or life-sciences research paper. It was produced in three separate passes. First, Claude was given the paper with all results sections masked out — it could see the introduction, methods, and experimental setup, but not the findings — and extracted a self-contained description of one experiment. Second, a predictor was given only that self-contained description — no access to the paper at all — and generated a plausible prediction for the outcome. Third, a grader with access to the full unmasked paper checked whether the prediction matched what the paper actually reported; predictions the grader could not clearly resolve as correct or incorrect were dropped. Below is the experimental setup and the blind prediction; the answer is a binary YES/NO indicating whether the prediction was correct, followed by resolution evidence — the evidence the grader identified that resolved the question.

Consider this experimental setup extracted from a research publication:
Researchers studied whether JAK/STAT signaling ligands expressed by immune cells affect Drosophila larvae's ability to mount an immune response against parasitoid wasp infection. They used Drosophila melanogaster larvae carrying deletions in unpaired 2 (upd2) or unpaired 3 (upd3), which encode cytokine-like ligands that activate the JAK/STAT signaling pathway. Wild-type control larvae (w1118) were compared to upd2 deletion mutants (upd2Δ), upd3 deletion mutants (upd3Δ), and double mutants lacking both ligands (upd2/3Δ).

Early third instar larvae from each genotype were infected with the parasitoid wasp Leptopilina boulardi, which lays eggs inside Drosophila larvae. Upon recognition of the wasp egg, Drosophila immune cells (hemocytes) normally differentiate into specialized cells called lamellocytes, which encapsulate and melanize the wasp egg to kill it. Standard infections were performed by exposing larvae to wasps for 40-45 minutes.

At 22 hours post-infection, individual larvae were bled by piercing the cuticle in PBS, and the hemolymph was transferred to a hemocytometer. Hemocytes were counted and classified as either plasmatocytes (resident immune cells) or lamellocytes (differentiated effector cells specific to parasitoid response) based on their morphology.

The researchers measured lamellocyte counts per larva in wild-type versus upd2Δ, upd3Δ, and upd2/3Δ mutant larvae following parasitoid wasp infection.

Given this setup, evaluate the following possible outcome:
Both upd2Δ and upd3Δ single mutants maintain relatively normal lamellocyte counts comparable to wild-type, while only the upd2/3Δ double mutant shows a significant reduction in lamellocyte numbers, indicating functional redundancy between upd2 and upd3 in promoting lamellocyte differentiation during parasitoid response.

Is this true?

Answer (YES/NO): NO